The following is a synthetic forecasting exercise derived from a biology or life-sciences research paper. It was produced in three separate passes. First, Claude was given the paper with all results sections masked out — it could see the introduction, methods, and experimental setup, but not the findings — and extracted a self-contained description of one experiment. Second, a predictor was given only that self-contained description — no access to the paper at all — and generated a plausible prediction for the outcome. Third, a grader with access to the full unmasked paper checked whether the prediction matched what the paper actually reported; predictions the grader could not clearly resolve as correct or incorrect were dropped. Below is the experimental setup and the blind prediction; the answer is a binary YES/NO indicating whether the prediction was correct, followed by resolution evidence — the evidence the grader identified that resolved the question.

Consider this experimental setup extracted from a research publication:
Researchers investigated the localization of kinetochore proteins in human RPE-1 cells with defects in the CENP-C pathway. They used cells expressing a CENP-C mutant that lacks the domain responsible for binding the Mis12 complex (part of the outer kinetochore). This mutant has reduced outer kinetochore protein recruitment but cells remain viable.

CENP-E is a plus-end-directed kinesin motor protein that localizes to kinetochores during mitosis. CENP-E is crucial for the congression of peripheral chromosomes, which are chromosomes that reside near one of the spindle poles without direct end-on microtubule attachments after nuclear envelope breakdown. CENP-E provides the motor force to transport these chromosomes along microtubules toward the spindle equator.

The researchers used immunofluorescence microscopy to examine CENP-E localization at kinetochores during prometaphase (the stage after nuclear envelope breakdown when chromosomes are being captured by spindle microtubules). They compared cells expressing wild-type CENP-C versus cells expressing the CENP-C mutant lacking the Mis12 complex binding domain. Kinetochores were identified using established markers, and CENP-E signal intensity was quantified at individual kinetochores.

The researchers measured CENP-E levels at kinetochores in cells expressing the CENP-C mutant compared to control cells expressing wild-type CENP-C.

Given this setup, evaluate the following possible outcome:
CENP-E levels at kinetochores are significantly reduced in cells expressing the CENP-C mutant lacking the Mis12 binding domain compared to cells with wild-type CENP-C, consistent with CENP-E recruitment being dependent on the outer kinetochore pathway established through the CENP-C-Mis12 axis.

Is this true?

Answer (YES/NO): YES